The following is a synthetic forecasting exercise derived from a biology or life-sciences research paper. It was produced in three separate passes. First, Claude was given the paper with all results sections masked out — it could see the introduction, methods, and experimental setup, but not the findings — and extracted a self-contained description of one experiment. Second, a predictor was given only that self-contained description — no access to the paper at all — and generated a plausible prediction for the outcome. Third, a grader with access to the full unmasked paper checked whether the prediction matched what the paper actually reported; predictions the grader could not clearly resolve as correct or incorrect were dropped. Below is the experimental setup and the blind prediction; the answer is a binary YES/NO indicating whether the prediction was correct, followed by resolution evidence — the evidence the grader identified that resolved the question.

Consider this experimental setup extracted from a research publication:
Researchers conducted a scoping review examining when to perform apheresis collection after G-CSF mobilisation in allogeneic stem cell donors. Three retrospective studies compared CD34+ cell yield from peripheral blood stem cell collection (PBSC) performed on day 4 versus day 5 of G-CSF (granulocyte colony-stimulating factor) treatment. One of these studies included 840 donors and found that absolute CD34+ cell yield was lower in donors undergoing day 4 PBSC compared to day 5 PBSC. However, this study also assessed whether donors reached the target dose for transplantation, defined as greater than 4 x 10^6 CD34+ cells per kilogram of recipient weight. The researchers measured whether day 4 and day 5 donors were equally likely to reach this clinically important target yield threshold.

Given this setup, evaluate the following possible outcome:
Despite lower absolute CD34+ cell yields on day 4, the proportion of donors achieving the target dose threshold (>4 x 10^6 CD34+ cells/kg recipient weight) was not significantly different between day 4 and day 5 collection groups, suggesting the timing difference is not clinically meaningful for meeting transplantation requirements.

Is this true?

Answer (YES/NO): YES